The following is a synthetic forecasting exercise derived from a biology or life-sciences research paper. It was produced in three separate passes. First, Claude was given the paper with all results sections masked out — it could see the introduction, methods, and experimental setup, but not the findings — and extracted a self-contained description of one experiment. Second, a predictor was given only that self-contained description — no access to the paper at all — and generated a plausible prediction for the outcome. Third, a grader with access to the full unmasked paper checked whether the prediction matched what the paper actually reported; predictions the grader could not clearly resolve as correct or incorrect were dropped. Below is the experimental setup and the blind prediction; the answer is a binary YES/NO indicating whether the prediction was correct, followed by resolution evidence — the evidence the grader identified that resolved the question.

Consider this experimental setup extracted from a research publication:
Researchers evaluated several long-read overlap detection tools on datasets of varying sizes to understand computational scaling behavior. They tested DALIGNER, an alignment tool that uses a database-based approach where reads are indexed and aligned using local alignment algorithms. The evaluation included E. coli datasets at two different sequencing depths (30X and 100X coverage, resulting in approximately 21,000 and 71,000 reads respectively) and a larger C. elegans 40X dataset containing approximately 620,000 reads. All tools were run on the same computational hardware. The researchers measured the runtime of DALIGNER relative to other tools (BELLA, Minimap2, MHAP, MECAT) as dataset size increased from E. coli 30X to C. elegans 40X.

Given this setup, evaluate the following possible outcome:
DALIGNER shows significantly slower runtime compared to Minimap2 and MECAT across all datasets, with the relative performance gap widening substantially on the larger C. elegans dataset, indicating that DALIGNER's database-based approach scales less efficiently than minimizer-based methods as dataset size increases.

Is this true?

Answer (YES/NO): NO